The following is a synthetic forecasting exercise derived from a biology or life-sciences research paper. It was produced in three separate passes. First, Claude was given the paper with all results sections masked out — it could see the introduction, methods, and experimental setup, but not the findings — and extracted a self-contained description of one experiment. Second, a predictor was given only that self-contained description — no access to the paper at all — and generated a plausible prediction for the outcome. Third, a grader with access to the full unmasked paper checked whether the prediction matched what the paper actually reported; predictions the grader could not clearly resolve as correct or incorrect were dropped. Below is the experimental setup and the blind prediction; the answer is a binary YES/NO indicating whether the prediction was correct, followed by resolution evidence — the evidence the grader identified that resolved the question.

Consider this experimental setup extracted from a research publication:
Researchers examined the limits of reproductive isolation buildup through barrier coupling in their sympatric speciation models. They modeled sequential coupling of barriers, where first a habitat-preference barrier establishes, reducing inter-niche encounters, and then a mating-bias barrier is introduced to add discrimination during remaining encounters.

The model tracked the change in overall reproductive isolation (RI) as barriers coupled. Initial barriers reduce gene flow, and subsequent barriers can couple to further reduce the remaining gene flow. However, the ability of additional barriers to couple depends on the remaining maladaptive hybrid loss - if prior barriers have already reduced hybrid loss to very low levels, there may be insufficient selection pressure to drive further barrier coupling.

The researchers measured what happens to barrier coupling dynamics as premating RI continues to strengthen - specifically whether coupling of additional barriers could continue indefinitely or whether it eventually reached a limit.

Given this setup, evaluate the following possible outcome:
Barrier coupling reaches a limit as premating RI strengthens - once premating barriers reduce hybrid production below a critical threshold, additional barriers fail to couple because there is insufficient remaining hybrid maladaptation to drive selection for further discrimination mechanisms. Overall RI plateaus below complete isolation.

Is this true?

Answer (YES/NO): NO